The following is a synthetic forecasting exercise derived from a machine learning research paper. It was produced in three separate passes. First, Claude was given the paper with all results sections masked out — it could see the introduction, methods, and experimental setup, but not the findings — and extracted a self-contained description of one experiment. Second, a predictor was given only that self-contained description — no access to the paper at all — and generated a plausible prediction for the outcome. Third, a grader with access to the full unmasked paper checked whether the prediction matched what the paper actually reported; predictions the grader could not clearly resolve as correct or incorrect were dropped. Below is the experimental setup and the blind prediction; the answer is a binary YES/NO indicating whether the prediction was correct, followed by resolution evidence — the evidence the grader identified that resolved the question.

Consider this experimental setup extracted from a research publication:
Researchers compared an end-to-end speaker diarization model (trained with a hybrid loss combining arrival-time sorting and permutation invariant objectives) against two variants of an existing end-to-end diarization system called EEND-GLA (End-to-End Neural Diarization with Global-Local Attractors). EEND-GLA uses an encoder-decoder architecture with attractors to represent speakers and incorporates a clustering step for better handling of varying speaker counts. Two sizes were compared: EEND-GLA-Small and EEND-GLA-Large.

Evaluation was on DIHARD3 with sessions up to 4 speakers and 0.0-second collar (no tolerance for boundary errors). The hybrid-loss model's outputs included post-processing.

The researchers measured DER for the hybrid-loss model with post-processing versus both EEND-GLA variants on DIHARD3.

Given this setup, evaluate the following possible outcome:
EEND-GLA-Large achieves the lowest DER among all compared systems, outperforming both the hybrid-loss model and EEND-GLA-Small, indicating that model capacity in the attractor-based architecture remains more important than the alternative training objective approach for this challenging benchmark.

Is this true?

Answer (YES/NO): YES